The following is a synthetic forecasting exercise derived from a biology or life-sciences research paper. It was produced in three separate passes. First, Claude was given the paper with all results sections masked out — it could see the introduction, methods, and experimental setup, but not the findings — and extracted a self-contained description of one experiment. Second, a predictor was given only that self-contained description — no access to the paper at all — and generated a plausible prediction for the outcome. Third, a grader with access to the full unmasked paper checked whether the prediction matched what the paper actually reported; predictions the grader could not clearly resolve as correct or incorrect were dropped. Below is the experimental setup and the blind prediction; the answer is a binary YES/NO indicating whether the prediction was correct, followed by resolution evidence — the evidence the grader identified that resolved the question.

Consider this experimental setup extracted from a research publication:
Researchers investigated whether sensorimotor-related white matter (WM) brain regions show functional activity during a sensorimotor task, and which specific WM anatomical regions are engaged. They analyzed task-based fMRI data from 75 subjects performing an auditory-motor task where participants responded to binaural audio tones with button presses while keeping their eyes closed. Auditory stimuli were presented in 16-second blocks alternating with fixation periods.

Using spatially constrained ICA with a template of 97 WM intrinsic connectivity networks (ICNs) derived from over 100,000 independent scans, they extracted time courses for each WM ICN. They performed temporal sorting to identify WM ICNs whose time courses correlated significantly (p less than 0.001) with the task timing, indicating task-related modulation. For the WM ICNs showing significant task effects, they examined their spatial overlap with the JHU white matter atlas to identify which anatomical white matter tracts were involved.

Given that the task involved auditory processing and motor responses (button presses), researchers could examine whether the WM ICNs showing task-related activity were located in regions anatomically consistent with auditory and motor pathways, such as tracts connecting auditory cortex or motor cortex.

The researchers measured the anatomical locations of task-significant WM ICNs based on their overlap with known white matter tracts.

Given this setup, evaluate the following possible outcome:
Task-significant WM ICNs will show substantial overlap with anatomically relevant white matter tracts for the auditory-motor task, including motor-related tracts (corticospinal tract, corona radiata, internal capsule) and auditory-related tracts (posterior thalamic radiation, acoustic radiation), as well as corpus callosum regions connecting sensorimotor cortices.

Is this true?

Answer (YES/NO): NO